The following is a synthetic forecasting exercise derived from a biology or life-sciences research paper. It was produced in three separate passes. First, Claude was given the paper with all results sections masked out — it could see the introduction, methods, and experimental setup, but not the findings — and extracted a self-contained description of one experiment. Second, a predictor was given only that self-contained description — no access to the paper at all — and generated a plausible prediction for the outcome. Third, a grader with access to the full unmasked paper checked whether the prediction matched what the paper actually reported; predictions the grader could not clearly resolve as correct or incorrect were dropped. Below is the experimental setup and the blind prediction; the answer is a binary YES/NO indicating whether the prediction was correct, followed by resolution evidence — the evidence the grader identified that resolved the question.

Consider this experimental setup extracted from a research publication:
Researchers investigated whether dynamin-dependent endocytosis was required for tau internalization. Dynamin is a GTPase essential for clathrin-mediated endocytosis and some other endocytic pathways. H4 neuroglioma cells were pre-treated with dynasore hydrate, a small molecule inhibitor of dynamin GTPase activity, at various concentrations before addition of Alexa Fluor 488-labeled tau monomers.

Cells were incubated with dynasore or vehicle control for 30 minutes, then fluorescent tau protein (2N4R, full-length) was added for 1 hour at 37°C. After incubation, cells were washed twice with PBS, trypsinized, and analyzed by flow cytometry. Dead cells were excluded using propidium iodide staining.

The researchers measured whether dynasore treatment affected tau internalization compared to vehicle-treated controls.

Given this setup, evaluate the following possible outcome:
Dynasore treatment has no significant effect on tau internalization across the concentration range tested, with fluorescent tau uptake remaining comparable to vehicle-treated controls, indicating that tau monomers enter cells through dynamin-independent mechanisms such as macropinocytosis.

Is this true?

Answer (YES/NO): NO